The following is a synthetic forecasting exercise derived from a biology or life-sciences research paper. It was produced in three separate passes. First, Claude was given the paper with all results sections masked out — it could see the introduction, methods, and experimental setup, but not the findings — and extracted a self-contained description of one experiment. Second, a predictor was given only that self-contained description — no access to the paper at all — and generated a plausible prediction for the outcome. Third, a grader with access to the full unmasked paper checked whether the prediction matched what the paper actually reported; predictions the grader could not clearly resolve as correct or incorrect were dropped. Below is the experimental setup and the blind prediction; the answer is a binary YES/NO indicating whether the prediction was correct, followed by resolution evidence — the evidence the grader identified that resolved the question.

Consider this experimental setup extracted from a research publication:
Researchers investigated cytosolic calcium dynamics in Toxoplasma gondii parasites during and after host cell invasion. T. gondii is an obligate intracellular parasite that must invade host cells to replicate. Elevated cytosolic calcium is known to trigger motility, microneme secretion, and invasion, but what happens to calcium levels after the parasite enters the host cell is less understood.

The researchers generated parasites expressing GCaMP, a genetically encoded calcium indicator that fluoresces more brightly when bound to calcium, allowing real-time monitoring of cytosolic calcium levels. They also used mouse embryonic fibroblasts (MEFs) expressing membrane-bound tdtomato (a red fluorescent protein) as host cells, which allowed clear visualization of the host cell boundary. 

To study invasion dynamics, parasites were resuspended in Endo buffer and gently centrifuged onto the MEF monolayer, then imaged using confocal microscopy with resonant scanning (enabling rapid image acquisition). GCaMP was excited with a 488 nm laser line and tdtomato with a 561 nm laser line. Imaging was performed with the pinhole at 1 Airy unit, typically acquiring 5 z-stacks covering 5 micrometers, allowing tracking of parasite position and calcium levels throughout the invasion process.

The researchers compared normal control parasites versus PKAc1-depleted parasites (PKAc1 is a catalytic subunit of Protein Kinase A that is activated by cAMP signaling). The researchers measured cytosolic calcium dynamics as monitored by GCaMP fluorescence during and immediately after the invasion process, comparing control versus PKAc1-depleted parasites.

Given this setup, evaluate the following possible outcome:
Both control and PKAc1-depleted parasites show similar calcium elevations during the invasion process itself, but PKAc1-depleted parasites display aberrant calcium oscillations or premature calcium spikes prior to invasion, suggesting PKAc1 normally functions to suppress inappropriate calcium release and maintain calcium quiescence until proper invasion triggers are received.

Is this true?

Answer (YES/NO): NO